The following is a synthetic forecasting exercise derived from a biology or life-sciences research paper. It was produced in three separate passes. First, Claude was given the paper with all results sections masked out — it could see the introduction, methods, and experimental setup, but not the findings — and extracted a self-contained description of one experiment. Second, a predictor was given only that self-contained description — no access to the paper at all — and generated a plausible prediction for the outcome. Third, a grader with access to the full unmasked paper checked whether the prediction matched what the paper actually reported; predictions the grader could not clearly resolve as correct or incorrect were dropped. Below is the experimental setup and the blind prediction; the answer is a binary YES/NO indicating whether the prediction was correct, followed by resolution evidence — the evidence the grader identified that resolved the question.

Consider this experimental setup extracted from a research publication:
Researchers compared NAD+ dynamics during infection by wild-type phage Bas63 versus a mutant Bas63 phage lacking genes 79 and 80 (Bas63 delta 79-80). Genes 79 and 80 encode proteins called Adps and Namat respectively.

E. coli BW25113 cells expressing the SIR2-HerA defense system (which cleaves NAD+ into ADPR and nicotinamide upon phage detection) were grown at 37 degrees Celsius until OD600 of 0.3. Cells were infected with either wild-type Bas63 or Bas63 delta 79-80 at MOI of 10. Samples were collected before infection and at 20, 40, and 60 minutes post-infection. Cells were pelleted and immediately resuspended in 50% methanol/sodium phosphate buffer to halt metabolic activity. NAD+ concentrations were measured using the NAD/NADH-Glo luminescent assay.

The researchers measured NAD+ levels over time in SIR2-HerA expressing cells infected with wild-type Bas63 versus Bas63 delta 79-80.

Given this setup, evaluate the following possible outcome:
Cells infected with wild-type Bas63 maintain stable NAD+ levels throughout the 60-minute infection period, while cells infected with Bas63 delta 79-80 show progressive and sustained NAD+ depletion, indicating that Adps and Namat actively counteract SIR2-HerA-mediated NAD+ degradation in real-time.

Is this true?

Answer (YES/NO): NO